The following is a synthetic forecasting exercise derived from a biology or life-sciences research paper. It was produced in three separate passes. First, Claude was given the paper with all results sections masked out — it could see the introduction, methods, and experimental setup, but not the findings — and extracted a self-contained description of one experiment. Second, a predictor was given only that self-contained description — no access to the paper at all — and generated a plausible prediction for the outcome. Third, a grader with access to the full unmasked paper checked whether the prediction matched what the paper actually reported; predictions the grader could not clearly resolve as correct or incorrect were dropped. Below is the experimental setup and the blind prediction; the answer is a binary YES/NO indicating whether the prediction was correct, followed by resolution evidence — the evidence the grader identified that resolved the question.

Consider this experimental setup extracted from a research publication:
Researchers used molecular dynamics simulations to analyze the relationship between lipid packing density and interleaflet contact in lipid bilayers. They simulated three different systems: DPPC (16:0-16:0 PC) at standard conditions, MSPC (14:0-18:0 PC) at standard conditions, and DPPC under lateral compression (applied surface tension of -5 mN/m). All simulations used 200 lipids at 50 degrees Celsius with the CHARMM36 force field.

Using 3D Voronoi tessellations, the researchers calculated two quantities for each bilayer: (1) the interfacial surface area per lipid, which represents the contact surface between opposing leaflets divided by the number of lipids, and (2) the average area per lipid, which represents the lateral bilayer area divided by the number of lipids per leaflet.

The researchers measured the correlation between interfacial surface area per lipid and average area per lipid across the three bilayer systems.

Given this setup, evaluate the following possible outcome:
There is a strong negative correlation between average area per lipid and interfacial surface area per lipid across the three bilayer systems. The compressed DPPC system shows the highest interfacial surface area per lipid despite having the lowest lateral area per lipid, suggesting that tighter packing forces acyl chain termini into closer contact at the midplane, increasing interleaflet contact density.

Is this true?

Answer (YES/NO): NO